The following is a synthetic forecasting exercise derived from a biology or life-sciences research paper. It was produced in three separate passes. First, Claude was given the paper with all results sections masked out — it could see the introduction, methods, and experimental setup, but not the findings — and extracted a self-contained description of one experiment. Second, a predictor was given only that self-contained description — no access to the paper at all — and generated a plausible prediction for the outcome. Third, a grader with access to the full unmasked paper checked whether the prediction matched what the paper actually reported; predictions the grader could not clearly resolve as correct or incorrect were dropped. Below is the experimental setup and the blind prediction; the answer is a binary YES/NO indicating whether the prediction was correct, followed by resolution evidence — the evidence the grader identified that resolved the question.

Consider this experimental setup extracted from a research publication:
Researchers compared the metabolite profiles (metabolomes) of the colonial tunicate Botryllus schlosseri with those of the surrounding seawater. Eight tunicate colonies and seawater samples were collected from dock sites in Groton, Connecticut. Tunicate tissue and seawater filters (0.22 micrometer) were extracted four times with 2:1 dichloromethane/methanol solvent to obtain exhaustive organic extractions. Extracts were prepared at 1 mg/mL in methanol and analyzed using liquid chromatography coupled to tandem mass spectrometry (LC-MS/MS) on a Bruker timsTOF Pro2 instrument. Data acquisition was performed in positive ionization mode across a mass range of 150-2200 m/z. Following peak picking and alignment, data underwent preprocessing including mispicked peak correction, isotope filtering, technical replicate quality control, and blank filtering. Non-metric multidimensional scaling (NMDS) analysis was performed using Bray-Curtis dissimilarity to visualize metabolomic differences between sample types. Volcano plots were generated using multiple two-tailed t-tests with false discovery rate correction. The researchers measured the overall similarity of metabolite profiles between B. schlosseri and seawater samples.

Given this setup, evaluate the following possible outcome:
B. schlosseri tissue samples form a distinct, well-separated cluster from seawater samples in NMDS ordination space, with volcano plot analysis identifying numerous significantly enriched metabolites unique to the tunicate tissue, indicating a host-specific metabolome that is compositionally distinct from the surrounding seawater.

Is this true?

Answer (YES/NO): YES